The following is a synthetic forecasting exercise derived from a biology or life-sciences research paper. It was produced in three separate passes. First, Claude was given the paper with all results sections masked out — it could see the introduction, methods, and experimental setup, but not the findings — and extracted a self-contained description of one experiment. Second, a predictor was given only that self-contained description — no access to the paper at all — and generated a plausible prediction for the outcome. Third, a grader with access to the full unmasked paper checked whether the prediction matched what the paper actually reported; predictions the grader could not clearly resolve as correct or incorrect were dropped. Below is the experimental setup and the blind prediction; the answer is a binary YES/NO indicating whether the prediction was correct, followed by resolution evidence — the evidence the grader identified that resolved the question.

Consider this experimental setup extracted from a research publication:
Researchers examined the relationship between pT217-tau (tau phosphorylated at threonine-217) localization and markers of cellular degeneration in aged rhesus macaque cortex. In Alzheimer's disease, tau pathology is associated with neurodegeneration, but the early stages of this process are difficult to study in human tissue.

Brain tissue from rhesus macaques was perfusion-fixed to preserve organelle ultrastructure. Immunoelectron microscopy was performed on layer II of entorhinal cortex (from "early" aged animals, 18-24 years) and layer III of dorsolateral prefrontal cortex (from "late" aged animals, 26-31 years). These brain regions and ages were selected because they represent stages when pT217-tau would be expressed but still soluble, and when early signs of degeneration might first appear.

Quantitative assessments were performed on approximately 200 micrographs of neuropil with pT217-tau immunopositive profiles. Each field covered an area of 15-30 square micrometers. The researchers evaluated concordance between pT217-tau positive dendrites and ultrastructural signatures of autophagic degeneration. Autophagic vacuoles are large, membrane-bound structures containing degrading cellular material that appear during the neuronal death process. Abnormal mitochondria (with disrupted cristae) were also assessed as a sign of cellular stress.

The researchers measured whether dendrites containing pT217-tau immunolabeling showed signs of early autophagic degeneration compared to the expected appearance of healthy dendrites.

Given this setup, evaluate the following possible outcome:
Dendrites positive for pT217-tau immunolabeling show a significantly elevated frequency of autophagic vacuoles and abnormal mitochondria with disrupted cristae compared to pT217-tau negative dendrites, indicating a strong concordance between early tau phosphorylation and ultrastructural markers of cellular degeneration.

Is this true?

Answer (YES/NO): NO